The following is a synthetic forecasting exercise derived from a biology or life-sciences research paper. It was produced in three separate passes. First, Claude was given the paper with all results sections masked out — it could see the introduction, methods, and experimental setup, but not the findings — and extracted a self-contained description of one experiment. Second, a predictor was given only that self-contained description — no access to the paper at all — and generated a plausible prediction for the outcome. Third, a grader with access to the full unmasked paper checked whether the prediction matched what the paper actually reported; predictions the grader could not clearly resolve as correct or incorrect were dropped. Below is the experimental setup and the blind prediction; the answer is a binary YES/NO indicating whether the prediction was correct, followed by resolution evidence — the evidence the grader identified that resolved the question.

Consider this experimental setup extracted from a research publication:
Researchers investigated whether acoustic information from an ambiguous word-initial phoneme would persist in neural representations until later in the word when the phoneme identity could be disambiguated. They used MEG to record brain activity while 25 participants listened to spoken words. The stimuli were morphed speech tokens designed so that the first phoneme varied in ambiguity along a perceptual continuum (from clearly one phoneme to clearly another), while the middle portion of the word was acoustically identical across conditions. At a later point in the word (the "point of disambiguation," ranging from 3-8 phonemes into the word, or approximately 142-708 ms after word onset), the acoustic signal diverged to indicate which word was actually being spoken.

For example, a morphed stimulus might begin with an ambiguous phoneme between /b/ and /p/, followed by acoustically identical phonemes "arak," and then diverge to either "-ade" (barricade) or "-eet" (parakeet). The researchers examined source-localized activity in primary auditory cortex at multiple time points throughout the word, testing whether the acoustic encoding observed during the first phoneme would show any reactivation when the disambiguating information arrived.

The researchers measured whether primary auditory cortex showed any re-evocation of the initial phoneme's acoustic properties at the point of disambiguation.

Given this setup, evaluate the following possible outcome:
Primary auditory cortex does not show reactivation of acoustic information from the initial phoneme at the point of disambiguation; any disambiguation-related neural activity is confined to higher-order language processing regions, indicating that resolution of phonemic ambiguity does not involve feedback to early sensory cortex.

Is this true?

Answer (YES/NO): NO